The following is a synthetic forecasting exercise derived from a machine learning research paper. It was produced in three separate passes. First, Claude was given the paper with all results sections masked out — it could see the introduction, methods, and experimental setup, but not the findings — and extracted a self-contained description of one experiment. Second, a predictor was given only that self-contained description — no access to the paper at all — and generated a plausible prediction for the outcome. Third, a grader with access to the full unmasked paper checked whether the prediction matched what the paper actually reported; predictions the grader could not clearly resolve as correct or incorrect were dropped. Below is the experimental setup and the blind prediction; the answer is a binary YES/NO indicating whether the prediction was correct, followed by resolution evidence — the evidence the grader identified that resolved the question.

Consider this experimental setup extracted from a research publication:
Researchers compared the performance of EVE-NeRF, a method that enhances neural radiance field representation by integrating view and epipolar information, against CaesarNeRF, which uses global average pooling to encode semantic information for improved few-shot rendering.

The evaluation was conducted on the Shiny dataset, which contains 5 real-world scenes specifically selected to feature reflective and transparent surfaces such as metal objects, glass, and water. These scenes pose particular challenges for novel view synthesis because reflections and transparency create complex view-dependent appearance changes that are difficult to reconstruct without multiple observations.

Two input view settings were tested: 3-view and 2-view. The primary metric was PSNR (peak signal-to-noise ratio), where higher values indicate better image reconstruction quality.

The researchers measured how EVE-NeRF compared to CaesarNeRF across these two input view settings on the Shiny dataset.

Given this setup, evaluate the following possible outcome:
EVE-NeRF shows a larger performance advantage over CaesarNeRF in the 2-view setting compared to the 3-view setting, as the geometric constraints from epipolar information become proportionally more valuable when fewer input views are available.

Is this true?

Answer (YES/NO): NO